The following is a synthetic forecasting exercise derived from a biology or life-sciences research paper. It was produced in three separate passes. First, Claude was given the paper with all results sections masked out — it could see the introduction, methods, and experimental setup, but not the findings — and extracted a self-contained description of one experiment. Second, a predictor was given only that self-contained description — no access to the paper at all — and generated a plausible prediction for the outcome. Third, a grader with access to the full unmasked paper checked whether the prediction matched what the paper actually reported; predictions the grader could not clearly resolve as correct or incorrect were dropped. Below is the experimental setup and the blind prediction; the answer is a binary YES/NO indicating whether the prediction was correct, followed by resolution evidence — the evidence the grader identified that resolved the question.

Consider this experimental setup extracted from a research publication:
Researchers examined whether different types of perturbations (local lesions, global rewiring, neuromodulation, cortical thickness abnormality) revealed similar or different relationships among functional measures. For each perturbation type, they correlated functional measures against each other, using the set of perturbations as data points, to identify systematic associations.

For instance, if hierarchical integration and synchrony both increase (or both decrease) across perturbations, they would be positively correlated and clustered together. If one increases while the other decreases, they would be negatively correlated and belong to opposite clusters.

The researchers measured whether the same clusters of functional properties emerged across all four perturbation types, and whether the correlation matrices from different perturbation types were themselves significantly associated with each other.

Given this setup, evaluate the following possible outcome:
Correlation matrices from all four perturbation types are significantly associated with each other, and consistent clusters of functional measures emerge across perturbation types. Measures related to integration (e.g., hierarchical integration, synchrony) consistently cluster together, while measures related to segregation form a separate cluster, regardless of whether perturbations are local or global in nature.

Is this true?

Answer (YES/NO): YES